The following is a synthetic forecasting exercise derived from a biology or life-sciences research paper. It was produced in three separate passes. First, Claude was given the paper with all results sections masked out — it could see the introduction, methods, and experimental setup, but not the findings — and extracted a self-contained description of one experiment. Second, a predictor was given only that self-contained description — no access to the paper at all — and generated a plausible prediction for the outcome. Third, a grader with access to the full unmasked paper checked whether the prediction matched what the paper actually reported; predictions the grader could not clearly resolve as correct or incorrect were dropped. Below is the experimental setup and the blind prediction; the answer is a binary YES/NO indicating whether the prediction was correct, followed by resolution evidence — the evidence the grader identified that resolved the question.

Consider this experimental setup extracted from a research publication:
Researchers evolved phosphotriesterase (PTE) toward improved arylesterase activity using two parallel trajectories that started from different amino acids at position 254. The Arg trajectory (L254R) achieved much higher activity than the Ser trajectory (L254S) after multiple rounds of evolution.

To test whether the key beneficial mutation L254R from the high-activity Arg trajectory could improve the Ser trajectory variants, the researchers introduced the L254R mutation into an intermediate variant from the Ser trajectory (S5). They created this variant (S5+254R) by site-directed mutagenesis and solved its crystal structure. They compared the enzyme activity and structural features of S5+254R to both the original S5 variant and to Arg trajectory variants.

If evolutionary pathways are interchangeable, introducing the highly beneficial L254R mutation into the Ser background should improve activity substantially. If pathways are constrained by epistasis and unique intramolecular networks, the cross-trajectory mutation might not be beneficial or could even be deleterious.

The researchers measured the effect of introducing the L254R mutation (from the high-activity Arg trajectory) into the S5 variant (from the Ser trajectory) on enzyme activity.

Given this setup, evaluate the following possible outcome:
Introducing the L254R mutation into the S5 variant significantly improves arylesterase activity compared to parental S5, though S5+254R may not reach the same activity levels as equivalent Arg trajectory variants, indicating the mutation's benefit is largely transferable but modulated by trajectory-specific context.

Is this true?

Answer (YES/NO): NO